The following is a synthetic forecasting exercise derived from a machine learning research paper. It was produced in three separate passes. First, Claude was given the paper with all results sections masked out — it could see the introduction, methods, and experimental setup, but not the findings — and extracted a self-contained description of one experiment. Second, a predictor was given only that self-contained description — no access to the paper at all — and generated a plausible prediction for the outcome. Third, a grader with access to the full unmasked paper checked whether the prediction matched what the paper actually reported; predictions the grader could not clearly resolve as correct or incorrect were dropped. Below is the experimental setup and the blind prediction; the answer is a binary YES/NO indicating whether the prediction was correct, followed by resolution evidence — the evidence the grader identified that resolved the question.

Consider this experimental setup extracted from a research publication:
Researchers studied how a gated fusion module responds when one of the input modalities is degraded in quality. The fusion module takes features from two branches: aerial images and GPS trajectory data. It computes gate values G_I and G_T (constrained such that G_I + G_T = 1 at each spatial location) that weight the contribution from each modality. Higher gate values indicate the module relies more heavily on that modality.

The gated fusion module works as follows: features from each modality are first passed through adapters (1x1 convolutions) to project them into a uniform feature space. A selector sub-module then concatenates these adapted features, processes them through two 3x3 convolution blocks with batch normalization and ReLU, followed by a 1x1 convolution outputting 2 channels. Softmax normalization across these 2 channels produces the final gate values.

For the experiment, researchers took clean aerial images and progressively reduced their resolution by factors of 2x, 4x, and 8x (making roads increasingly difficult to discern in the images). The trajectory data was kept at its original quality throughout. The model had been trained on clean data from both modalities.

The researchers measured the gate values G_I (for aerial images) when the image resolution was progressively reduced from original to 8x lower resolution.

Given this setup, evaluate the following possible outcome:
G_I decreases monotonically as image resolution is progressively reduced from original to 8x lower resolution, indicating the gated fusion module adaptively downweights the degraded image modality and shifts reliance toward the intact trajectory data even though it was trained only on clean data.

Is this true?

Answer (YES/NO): YES